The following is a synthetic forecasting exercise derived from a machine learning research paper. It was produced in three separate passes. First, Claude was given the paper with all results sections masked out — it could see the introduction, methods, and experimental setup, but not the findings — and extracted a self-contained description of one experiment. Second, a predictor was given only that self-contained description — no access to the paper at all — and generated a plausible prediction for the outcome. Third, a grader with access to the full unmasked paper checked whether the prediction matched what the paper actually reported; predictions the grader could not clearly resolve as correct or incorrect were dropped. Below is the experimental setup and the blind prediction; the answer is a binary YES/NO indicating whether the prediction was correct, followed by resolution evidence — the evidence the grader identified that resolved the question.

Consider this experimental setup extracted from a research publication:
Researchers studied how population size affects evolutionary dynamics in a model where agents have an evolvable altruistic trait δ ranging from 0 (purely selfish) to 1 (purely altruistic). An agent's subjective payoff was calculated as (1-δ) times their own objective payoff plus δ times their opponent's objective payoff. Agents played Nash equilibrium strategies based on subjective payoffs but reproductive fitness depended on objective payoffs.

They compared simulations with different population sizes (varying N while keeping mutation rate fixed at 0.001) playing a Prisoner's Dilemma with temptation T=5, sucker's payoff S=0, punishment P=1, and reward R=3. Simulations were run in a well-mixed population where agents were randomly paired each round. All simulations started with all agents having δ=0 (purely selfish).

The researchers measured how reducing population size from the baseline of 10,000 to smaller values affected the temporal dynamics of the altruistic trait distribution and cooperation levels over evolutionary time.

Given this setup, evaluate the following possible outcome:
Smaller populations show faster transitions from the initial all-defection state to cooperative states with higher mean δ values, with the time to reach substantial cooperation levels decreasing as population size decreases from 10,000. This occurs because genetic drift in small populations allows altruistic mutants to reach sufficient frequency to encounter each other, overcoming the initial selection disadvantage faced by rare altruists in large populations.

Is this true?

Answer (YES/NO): NO